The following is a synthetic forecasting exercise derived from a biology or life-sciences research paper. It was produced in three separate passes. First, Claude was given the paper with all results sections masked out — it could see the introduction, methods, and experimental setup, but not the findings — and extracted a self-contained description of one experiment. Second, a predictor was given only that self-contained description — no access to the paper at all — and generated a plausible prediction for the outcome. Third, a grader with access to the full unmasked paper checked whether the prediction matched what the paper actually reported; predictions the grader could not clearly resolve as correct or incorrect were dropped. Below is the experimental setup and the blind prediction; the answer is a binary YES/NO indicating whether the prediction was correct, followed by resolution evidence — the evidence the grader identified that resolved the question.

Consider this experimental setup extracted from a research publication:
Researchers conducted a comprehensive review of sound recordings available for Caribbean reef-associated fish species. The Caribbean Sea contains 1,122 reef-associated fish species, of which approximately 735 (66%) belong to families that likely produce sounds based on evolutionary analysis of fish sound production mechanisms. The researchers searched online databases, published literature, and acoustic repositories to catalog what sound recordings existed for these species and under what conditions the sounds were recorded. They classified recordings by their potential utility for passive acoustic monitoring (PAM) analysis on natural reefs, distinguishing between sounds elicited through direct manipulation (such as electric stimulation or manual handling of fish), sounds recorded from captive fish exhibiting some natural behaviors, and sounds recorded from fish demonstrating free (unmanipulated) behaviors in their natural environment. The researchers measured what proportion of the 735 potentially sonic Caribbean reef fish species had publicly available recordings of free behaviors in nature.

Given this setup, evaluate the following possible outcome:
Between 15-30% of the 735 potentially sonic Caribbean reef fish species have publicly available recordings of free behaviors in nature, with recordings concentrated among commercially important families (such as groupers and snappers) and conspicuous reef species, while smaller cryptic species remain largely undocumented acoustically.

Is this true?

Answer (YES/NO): NO